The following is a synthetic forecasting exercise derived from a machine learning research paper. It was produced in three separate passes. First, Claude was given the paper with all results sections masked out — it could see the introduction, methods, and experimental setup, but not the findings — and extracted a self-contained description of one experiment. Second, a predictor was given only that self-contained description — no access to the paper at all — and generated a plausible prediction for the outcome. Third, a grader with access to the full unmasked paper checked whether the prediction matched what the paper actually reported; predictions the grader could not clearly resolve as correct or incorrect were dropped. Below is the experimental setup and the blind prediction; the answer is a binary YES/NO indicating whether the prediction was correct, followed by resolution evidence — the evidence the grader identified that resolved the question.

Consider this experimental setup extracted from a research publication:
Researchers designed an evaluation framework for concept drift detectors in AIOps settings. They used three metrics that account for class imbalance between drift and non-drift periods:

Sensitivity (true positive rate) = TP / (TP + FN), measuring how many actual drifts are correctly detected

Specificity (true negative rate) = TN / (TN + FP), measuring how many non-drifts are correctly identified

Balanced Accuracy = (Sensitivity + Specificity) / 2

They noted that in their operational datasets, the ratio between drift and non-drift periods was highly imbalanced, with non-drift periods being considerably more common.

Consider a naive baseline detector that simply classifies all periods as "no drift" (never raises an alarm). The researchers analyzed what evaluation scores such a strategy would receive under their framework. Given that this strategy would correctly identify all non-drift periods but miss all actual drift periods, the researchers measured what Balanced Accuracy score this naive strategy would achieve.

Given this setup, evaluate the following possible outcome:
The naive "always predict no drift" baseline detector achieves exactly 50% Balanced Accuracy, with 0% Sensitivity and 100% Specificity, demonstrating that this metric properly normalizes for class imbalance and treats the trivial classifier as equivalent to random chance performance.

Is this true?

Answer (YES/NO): NO